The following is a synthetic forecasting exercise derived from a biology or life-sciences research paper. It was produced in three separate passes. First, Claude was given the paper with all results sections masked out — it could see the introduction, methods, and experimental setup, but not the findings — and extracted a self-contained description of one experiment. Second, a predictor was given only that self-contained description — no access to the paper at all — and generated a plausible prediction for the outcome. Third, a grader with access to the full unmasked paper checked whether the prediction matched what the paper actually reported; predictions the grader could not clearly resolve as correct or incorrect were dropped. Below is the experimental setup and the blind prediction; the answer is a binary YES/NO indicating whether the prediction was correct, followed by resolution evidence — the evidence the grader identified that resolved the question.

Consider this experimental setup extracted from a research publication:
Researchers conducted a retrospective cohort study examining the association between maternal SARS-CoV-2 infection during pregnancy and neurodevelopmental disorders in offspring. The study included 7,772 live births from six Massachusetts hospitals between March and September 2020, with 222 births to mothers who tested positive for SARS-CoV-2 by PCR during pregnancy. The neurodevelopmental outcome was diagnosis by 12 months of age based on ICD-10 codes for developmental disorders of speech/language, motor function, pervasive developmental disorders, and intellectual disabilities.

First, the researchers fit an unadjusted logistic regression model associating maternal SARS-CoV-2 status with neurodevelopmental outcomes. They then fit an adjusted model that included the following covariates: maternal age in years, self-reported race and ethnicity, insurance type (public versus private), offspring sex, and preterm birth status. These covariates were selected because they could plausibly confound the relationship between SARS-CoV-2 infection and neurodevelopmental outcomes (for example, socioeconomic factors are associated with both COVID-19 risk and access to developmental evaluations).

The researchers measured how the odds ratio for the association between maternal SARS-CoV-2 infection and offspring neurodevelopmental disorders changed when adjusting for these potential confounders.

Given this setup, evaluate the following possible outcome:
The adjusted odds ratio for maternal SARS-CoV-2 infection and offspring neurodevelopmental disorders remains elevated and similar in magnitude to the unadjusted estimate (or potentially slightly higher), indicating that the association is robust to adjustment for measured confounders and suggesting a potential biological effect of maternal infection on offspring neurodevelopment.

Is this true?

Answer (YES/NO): NO